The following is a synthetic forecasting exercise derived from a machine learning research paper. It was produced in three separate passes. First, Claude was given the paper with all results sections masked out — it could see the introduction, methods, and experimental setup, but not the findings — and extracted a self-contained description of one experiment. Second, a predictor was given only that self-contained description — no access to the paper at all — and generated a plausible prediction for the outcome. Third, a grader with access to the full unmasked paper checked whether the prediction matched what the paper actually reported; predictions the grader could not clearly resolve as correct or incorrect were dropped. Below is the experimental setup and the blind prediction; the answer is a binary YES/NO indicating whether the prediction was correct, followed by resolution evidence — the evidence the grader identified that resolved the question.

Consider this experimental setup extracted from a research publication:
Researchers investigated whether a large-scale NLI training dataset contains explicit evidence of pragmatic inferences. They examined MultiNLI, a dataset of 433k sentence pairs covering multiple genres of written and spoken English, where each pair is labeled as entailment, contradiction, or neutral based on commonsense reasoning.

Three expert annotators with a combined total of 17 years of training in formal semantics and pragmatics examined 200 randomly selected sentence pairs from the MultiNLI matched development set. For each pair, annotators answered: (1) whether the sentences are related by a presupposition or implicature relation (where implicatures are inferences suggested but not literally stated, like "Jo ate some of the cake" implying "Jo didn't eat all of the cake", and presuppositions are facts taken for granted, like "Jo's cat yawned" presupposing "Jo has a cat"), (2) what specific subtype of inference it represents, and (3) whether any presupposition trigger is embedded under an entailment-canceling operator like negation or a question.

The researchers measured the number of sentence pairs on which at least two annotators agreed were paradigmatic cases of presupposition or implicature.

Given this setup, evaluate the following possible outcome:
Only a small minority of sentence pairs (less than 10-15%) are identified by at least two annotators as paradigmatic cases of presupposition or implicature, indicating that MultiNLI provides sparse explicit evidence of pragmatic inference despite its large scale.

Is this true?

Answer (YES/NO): YES